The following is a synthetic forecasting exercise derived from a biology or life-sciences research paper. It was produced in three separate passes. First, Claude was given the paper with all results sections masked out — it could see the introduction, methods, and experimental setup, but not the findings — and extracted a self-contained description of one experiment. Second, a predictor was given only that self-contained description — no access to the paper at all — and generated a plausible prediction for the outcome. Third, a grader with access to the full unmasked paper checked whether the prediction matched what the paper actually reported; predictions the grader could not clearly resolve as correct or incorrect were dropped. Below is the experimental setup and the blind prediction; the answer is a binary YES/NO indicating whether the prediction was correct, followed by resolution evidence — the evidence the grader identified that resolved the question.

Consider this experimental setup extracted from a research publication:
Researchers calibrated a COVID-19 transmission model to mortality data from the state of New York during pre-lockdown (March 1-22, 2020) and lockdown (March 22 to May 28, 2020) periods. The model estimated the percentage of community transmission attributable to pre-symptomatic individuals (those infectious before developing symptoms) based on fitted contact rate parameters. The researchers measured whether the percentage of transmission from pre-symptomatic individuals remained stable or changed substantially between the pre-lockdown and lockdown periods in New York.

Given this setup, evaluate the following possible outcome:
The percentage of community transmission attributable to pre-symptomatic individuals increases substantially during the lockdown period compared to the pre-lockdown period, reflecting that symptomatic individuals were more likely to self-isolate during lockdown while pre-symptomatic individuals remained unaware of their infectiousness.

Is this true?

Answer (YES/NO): YES